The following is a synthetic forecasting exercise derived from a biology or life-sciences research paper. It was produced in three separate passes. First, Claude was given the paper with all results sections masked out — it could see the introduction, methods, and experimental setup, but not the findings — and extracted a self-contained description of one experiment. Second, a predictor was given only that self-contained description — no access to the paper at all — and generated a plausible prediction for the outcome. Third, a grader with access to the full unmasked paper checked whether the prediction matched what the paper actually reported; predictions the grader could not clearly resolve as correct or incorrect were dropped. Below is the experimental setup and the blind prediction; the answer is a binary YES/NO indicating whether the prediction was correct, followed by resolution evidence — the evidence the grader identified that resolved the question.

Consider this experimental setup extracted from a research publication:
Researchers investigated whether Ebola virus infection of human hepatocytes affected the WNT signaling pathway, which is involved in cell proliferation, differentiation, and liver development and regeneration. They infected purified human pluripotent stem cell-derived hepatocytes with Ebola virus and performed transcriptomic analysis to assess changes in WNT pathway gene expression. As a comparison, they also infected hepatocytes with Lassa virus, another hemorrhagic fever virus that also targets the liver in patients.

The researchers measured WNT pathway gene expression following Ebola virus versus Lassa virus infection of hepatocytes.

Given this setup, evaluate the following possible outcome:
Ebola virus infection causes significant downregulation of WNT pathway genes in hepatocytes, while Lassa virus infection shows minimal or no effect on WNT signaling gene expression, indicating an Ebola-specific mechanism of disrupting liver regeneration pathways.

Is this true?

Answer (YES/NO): NO